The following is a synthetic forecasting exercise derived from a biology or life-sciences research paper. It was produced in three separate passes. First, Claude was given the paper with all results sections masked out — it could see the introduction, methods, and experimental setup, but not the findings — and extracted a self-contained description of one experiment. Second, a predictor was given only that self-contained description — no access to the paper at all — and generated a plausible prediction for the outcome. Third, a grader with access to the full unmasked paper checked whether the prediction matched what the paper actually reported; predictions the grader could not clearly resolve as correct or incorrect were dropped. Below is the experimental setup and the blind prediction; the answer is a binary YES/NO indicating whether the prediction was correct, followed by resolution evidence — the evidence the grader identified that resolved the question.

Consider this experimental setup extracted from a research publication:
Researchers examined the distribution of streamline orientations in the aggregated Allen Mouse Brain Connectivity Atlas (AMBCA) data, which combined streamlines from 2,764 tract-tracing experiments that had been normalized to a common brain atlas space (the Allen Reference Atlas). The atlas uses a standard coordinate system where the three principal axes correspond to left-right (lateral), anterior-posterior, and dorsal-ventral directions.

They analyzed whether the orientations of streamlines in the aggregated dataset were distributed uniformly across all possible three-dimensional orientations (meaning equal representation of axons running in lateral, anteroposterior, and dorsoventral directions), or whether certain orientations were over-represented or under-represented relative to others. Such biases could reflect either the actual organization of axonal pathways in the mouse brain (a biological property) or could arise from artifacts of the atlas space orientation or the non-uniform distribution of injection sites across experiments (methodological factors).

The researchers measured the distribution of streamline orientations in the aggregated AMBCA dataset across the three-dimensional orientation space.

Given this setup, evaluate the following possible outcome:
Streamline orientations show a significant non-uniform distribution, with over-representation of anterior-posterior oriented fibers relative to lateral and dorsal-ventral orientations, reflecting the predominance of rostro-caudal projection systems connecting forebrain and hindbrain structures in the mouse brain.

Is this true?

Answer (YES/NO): NO